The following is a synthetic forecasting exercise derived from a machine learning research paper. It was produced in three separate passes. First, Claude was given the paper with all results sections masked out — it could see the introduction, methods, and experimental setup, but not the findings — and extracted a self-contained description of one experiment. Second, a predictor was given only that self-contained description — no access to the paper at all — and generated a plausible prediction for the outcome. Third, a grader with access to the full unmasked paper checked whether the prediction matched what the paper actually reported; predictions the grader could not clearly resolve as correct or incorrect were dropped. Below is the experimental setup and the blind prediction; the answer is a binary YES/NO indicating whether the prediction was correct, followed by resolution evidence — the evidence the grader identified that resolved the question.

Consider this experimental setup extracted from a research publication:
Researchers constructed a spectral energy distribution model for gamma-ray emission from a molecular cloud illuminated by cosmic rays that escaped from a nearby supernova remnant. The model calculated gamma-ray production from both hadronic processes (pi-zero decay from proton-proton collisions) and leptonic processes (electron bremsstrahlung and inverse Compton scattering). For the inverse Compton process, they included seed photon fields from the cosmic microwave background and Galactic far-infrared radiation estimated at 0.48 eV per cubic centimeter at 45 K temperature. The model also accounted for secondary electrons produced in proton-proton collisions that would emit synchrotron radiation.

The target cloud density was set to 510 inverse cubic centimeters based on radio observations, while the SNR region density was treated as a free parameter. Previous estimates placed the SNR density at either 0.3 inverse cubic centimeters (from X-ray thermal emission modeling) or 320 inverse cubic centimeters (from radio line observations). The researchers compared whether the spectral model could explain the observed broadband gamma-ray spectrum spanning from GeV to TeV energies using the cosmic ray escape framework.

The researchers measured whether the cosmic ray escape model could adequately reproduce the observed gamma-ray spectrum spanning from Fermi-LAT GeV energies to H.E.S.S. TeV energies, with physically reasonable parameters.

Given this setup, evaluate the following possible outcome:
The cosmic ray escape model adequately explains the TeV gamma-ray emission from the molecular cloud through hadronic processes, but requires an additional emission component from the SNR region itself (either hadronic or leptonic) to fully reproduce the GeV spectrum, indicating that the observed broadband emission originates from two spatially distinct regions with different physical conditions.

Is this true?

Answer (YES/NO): YES